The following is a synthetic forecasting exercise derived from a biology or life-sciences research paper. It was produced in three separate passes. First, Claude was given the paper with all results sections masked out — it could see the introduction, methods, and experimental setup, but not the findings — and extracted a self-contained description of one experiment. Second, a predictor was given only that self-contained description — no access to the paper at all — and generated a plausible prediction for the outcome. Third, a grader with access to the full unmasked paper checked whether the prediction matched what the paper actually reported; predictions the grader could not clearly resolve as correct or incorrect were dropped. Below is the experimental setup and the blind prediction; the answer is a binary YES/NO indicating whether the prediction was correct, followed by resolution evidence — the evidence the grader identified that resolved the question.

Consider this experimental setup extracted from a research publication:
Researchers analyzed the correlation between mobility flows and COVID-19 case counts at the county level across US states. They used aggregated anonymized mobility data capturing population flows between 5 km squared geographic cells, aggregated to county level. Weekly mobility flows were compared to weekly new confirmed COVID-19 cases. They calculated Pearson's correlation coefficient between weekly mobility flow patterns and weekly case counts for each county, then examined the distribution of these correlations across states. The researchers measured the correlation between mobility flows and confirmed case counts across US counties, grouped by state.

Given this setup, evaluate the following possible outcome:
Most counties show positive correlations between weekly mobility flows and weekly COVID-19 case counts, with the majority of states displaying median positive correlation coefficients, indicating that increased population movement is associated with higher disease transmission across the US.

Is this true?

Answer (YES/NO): NO